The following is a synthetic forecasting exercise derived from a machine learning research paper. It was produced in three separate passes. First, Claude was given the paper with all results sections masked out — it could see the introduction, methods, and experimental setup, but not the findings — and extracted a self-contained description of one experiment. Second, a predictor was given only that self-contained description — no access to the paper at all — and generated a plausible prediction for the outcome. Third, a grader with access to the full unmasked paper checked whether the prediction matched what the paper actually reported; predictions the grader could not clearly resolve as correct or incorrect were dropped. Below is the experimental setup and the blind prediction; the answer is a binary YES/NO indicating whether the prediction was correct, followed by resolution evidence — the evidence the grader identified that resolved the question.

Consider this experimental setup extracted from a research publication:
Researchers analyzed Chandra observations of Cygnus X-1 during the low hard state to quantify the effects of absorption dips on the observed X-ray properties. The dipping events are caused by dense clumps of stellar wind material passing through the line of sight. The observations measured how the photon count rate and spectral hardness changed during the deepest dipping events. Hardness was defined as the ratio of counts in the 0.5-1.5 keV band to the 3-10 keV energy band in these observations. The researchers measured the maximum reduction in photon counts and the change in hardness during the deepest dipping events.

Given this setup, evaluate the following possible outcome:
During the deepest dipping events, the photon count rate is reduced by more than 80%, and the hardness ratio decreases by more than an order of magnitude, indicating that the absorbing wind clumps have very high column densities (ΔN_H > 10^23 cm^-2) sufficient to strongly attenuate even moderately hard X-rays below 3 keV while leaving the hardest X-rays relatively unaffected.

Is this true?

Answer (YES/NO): NO